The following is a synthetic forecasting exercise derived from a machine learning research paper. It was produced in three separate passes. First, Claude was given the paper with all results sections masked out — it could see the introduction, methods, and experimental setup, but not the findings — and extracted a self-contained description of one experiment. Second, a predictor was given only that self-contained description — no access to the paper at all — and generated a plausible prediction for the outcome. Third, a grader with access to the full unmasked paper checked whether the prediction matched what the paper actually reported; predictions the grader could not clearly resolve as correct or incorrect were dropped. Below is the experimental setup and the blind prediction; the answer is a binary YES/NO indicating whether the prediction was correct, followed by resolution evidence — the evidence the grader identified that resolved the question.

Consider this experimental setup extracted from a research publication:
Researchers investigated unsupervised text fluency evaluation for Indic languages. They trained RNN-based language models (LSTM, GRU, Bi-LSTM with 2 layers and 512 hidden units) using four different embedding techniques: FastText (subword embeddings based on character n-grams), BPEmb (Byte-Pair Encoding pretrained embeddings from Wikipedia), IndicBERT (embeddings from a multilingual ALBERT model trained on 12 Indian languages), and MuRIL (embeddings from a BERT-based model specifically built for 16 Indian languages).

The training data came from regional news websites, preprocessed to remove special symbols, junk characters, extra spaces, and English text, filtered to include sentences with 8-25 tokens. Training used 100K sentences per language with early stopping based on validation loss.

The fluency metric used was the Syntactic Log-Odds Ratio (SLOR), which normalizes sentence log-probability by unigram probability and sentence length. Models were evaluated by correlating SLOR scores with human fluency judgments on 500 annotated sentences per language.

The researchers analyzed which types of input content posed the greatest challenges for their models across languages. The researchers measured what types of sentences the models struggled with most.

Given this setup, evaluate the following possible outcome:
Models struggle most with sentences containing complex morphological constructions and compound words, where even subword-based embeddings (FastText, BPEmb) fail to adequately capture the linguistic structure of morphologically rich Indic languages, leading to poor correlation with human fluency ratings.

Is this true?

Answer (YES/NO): NO